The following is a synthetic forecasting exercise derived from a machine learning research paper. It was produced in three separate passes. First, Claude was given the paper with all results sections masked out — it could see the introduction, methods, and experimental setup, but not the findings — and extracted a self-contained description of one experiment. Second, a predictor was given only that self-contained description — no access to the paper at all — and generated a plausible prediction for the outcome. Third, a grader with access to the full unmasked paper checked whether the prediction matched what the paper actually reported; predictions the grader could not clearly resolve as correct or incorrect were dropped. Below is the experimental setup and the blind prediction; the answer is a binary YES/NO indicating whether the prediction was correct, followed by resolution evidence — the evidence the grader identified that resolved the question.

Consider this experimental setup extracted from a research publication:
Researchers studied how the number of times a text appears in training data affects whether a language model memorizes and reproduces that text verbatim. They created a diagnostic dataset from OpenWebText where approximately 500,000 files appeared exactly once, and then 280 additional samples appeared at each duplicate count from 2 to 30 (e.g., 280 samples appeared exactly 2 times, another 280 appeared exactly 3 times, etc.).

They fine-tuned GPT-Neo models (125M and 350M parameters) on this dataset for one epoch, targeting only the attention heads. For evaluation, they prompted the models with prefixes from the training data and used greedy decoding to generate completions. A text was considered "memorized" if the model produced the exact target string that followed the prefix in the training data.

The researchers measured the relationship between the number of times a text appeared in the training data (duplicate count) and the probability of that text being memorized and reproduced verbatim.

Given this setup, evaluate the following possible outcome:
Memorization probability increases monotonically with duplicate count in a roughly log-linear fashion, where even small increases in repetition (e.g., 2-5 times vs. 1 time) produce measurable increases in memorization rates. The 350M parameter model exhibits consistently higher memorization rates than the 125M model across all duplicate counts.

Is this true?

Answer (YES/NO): NO